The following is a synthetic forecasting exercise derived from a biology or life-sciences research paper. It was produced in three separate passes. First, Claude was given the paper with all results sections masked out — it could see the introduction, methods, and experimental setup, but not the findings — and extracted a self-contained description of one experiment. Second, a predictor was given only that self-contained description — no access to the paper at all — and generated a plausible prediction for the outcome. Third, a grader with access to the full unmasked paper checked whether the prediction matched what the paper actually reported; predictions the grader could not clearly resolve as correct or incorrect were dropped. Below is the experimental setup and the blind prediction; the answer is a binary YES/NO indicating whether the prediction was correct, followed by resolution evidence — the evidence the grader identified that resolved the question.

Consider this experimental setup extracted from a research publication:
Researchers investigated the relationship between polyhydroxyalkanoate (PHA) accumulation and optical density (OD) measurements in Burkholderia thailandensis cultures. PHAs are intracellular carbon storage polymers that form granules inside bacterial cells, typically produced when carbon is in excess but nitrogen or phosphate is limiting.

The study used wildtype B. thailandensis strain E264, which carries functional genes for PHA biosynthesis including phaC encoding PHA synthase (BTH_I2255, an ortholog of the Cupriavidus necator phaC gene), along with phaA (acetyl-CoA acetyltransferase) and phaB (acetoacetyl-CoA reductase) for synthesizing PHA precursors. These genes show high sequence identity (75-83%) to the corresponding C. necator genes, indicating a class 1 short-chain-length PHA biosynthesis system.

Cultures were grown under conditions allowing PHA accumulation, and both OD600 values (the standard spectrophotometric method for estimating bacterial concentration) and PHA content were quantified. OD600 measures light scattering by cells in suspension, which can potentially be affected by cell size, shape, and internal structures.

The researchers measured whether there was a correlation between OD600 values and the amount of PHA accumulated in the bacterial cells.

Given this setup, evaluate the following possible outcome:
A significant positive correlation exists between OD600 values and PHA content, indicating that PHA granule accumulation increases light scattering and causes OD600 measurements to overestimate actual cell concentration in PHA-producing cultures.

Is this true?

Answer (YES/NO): YES